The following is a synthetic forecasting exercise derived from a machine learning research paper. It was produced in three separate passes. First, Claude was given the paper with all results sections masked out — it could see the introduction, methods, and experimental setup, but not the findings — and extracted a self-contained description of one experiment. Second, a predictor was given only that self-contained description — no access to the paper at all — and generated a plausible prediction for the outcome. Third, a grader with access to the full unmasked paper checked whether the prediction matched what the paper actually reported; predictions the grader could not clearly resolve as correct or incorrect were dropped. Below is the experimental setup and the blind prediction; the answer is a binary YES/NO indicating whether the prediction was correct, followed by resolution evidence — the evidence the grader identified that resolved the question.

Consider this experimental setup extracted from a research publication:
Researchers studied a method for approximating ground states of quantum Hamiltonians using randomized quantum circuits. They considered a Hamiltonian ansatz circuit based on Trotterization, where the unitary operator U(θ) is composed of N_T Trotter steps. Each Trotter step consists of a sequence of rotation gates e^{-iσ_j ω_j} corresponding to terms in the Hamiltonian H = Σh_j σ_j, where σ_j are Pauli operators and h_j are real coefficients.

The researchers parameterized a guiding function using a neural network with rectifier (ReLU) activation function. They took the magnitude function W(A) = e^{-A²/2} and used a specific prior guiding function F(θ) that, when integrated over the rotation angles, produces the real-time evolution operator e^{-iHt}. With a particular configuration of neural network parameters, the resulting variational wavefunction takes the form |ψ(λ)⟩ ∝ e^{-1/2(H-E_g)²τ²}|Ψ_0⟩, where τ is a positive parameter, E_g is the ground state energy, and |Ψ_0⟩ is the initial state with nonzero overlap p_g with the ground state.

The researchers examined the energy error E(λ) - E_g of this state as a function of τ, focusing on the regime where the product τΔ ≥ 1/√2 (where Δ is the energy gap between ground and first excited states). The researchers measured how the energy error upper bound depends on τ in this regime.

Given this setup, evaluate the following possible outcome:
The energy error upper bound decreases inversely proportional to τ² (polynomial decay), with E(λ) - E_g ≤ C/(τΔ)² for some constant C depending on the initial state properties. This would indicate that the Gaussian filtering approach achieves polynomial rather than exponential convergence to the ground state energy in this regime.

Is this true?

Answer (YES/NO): NO